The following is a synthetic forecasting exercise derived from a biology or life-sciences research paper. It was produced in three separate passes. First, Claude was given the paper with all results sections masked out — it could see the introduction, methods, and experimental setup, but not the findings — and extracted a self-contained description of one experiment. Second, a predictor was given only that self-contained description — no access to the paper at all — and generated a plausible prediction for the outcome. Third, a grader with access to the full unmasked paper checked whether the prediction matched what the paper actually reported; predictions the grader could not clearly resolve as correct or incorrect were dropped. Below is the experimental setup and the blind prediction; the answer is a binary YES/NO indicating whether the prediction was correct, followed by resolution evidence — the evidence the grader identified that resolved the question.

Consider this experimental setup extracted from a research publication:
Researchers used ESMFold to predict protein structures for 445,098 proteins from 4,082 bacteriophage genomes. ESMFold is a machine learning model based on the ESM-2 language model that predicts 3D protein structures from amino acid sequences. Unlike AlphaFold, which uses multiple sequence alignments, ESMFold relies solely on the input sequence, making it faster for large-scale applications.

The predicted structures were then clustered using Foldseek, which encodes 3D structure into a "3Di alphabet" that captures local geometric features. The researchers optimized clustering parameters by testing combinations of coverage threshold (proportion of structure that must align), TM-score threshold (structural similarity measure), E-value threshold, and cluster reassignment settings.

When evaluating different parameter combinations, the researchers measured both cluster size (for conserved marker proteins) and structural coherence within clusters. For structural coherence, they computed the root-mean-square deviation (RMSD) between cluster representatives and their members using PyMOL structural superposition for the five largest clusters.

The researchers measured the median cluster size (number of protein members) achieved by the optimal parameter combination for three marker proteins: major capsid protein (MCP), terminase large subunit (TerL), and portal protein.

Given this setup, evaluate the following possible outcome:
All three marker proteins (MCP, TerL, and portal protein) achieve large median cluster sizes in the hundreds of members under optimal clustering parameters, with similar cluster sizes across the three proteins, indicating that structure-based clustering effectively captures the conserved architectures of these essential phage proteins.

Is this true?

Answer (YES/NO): NO